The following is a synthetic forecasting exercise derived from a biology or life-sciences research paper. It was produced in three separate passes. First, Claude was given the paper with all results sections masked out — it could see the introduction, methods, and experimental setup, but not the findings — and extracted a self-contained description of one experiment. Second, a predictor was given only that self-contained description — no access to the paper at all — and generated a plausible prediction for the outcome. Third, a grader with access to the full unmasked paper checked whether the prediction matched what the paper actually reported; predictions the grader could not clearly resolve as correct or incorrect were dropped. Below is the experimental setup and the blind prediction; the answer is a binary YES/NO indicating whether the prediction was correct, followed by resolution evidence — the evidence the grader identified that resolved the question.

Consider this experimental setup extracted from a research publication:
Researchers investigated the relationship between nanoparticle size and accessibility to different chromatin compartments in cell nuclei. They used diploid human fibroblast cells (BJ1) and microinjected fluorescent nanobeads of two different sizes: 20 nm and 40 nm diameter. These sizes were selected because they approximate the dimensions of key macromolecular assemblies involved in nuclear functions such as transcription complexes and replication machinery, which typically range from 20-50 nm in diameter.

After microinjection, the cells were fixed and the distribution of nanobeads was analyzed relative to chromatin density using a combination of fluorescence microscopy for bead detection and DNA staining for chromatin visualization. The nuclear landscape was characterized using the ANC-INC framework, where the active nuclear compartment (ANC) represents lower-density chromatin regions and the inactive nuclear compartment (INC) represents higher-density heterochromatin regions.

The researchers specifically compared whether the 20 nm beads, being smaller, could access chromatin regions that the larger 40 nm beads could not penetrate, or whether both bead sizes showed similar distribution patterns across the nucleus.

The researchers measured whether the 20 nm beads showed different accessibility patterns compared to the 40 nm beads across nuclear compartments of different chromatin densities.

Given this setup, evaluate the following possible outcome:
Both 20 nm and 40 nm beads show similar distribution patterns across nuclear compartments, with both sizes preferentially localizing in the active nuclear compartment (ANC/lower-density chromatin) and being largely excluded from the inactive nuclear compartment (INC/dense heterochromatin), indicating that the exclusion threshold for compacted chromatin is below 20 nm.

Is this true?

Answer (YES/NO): YES